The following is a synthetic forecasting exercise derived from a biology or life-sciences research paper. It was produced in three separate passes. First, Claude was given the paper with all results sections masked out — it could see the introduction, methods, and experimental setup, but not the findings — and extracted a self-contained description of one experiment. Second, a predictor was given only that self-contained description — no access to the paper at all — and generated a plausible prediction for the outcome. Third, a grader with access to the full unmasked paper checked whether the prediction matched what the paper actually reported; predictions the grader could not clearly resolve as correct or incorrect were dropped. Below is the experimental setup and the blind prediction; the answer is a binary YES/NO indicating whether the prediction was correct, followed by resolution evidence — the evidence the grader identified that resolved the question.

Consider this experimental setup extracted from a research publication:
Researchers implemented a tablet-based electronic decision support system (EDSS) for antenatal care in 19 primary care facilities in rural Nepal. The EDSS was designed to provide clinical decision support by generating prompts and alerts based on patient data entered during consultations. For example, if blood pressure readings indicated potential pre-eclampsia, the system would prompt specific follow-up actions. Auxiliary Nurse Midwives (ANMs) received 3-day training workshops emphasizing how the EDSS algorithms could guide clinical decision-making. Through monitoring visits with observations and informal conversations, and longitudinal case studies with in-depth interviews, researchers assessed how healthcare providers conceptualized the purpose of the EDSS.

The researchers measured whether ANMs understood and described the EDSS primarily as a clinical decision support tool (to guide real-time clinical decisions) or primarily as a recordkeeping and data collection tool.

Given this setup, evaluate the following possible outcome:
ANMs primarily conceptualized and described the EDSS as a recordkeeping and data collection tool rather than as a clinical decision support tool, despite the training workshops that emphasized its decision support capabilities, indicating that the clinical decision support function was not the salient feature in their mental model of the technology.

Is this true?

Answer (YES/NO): YES